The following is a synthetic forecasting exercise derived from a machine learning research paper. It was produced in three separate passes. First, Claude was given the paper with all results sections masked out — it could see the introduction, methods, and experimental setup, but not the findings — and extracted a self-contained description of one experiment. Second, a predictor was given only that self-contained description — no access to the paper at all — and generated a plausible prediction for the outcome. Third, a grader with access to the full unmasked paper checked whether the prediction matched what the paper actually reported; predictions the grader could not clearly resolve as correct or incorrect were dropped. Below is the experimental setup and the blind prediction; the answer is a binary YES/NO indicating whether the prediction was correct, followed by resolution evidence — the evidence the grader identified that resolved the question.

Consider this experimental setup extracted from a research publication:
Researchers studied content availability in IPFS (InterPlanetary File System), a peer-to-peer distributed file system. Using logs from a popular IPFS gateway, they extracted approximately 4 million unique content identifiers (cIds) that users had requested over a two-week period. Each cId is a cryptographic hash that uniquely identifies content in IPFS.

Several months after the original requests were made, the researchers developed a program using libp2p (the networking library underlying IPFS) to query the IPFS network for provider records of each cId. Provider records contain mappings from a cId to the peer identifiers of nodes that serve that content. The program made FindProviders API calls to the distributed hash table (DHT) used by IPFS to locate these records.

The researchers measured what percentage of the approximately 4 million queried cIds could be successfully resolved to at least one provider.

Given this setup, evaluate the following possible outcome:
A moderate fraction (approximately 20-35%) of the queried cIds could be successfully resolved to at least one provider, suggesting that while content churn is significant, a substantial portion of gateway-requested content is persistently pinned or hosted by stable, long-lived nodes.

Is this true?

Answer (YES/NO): NO